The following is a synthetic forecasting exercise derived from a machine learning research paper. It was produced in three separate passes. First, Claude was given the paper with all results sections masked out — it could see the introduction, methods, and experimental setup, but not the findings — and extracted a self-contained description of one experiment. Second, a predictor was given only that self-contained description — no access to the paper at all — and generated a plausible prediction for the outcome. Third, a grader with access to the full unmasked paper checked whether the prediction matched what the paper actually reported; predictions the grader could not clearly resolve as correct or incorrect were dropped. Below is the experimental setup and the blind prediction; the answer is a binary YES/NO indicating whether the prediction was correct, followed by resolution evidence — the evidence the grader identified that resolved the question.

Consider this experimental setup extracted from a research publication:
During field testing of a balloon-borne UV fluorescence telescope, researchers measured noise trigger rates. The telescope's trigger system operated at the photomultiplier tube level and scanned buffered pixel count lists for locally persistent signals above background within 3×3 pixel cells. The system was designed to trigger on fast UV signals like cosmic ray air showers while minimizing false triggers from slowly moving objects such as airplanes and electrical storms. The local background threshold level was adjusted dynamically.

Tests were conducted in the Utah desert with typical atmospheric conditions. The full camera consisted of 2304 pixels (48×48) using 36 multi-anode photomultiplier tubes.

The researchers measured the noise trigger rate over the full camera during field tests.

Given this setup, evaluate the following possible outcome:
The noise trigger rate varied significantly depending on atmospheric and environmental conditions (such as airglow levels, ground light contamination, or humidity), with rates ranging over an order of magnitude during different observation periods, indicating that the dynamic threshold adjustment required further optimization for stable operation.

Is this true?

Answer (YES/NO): NO